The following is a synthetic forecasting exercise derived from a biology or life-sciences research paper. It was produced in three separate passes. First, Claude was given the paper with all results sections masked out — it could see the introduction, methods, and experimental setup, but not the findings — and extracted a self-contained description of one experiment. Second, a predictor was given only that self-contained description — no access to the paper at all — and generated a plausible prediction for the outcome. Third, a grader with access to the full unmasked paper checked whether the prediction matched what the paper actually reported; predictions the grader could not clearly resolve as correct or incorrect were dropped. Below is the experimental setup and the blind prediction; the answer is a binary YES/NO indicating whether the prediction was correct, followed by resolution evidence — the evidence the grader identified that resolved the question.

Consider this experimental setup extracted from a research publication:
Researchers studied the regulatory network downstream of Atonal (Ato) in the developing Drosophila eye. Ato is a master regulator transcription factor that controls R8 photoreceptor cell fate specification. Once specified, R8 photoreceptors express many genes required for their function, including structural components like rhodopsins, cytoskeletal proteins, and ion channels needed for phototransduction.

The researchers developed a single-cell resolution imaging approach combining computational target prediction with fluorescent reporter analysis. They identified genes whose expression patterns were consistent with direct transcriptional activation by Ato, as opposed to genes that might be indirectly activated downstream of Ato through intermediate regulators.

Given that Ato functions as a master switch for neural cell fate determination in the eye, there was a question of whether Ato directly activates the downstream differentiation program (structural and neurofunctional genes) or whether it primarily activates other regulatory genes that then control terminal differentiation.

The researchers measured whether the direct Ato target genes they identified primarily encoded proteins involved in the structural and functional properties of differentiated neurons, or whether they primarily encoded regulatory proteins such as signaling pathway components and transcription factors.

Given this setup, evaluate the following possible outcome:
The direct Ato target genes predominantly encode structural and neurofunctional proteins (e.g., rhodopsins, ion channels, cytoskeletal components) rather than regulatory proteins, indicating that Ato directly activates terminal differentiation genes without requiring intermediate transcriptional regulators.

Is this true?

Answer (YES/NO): NO